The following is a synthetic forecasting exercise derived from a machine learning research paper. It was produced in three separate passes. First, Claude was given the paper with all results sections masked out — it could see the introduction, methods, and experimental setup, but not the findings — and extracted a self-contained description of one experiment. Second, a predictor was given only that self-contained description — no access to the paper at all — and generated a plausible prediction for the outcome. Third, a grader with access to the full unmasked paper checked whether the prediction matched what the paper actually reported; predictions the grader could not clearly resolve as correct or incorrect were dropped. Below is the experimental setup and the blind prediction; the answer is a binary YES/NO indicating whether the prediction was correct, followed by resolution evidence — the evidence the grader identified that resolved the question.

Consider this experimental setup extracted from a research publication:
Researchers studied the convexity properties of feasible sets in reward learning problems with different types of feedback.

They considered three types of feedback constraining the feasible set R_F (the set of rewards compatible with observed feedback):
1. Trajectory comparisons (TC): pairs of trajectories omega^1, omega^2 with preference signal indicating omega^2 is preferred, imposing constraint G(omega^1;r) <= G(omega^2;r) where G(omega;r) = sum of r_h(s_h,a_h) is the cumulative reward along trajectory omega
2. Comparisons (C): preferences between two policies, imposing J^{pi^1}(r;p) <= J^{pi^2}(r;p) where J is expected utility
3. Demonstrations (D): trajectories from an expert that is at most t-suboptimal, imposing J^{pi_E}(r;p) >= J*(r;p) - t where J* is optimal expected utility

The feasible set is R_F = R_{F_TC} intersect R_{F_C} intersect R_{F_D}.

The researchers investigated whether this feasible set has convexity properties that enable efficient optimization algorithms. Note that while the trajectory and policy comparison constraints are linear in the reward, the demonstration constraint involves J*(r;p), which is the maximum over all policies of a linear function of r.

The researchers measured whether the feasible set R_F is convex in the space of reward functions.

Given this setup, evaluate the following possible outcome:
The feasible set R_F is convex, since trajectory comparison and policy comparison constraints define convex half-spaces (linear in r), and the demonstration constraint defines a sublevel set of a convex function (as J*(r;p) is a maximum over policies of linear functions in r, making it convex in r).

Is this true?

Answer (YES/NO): YES